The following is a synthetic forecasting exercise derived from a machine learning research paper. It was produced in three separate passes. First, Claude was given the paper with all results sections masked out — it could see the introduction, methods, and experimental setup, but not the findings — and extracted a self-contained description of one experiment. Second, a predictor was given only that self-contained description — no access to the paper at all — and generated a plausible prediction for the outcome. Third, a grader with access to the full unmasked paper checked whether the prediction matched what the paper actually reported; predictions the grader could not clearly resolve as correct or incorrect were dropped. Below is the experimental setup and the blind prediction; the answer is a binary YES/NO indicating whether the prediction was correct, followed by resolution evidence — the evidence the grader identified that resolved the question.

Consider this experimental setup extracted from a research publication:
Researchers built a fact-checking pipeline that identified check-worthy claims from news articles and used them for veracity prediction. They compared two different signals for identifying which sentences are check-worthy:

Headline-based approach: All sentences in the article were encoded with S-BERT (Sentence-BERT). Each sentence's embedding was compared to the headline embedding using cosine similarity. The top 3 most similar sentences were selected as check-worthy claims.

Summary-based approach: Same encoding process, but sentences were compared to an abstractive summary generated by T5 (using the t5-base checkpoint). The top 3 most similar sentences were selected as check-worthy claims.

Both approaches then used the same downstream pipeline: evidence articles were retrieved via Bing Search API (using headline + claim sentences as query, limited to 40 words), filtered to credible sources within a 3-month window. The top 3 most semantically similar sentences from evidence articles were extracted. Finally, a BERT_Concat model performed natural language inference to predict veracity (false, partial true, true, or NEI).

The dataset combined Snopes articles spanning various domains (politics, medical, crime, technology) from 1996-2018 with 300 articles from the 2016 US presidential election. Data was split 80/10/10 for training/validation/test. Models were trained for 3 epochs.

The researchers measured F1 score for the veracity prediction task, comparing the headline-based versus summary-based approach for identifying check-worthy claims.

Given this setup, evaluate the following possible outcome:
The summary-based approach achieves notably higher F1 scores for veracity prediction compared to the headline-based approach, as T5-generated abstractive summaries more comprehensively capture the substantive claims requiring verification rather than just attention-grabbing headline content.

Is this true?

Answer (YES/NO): YES